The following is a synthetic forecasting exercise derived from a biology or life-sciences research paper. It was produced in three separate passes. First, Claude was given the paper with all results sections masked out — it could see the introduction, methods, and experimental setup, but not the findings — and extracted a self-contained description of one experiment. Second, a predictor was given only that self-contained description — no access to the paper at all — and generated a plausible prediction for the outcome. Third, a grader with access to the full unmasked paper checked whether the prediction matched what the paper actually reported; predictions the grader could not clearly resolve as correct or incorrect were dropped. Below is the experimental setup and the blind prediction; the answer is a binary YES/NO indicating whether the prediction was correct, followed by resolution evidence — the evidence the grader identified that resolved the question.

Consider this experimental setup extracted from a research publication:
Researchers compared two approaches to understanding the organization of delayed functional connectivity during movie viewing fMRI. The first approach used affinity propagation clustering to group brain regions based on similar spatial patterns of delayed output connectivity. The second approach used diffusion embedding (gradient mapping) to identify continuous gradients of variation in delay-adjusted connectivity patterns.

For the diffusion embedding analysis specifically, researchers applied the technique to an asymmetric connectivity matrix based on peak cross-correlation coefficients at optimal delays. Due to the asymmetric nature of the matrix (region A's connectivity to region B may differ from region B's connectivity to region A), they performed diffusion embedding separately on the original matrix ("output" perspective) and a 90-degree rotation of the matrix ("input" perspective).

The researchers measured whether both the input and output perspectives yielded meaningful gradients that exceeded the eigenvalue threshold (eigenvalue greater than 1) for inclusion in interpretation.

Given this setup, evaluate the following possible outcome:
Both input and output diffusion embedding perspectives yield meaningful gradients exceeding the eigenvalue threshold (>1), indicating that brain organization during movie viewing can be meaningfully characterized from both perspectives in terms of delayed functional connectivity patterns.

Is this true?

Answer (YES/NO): NO